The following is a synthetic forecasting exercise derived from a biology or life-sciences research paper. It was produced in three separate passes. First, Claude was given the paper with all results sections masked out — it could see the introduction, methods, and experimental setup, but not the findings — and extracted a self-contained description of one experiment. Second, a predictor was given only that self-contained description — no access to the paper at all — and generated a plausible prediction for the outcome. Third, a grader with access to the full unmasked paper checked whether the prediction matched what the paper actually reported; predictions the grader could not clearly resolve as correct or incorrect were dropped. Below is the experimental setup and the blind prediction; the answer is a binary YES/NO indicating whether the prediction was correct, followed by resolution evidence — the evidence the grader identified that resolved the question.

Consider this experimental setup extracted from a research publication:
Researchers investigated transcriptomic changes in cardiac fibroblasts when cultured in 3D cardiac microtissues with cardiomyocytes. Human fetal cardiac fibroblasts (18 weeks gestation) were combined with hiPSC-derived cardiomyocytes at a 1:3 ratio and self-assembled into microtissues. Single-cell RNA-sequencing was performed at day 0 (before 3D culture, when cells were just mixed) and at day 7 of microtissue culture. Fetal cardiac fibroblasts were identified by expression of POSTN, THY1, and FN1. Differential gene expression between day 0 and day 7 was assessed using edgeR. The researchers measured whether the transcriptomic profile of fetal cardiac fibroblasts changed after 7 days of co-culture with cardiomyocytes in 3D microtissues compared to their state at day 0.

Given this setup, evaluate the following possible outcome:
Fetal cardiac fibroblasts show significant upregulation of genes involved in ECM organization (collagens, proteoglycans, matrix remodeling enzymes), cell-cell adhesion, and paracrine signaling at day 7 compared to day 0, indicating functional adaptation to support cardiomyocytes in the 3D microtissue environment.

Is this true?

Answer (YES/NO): NO